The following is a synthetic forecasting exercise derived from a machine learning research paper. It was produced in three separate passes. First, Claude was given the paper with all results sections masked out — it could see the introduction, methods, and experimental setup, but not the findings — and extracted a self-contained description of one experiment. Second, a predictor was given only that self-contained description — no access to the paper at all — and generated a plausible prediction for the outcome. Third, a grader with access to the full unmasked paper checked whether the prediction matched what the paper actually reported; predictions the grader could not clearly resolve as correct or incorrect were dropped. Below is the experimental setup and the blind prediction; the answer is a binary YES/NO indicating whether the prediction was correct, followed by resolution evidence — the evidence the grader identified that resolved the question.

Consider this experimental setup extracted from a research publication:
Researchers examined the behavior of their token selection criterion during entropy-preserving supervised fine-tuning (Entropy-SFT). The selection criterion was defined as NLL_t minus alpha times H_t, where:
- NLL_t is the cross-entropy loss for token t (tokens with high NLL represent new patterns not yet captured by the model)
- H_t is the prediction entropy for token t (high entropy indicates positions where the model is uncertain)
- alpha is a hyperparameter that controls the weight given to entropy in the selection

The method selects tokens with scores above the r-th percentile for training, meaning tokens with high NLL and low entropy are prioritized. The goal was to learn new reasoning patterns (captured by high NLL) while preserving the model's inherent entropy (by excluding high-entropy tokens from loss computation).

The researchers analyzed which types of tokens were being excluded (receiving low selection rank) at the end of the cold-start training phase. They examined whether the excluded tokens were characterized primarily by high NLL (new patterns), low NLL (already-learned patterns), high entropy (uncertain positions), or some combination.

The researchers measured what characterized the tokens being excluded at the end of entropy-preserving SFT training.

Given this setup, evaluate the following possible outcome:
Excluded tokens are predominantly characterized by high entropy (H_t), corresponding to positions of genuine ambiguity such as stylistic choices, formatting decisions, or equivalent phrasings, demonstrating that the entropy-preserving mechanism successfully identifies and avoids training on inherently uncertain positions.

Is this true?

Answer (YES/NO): NO